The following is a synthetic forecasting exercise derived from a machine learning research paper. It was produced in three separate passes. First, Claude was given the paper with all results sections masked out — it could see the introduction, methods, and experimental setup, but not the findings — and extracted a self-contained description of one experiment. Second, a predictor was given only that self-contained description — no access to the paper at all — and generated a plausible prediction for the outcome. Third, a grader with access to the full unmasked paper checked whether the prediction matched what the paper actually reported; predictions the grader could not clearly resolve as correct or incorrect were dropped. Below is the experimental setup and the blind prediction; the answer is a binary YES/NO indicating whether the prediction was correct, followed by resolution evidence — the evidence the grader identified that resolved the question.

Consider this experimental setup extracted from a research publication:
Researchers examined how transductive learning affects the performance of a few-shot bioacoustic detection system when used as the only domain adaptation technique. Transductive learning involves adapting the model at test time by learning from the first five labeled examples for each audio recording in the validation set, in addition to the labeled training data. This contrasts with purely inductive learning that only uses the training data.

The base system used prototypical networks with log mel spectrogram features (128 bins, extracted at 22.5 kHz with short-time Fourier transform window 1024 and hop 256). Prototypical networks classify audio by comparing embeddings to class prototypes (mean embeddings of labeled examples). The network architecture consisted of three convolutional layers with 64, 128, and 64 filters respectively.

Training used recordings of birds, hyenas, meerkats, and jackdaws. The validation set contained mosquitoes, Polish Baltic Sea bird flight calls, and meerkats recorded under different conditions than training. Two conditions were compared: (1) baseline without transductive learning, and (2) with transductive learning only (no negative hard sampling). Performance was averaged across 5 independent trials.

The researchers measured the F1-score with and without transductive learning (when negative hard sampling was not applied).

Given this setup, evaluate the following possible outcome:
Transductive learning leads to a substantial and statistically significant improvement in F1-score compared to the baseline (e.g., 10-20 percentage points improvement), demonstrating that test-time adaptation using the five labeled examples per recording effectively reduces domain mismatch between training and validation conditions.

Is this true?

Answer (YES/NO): NO